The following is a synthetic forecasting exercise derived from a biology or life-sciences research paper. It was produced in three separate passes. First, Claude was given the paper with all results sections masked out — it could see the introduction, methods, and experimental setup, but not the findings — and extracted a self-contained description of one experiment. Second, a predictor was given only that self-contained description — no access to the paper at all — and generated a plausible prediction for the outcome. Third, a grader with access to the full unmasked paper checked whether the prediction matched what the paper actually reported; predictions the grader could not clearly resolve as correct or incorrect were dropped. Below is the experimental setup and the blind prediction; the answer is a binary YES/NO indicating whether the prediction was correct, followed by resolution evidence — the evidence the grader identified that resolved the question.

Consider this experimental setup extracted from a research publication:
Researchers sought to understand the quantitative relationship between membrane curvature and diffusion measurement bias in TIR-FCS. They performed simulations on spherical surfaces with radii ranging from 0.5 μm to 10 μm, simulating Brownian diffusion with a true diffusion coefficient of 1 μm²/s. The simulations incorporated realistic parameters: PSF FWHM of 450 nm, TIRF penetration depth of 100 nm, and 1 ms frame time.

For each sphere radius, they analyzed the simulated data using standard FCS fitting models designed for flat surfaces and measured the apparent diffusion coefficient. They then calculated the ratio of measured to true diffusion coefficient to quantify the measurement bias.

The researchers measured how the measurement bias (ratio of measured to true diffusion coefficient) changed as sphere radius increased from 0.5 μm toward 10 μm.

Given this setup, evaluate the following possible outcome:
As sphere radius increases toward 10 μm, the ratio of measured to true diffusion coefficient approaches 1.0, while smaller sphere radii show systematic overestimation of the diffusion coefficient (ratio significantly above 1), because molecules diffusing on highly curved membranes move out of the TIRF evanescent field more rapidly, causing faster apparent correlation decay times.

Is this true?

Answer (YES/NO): YES